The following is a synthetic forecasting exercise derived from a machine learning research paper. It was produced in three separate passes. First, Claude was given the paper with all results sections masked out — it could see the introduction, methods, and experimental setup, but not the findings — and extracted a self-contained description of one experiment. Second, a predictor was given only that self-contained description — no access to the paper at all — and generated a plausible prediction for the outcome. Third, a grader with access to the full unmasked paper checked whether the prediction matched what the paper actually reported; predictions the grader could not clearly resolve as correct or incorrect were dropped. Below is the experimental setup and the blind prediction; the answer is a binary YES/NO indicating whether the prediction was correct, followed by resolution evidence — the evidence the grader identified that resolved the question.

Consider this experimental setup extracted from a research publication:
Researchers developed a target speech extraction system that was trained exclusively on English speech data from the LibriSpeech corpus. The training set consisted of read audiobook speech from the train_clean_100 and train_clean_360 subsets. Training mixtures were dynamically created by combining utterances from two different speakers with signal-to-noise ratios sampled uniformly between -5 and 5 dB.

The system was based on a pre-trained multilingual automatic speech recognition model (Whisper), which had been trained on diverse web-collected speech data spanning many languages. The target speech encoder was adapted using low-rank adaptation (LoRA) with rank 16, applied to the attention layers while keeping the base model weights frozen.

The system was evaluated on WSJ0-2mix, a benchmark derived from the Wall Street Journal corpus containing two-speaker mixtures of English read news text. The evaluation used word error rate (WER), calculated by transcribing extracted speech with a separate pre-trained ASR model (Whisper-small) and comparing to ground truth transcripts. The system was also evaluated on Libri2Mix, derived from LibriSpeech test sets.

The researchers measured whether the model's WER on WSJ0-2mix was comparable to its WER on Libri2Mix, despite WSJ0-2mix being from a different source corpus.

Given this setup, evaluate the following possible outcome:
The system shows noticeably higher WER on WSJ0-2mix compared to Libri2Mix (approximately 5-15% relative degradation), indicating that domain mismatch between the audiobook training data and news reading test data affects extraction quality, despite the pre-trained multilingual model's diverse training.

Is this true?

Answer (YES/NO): NO